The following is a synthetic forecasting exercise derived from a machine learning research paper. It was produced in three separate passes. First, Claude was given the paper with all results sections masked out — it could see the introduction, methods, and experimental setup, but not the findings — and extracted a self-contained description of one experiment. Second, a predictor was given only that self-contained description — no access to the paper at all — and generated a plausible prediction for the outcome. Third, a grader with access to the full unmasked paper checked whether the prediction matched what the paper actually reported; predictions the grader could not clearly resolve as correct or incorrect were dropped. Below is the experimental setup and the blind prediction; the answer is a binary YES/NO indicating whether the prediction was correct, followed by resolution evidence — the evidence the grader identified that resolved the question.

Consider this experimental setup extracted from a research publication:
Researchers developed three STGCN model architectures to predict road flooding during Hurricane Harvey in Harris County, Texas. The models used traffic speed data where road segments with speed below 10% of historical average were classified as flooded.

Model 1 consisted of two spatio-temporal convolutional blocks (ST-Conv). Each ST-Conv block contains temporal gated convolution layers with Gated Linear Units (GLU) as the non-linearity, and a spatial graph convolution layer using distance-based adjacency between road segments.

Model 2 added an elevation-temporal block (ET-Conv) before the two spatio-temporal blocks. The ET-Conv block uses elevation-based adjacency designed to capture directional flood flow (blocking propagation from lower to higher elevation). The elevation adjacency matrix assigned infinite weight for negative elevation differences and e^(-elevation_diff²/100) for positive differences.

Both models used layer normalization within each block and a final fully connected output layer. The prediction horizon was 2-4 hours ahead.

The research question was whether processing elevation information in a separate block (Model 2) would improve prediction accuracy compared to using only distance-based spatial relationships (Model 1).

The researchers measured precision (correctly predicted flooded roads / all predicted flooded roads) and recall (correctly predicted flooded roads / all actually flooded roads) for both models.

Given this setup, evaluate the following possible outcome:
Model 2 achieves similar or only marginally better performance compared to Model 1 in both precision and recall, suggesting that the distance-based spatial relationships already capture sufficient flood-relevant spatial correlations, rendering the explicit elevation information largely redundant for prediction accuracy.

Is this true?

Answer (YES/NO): YES